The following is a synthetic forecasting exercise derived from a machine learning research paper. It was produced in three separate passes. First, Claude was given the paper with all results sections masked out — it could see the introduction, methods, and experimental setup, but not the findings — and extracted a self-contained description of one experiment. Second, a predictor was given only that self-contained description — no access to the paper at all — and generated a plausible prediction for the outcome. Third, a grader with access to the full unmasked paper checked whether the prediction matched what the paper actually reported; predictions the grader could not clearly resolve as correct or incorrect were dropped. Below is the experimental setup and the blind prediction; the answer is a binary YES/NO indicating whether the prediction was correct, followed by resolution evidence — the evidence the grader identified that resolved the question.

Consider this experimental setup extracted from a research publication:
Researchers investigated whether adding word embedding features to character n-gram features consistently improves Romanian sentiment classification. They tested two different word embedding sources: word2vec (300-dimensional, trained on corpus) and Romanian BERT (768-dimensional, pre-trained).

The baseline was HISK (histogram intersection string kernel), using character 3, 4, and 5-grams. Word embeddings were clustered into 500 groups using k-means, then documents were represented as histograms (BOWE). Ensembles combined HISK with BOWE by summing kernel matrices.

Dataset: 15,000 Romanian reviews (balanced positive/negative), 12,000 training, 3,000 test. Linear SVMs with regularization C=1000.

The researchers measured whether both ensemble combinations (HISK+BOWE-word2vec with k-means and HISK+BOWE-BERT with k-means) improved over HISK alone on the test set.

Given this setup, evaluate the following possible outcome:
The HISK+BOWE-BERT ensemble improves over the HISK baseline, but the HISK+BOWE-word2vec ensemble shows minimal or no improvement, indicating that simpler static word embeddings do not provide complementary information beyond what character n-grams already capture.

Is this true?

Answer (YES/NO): NO